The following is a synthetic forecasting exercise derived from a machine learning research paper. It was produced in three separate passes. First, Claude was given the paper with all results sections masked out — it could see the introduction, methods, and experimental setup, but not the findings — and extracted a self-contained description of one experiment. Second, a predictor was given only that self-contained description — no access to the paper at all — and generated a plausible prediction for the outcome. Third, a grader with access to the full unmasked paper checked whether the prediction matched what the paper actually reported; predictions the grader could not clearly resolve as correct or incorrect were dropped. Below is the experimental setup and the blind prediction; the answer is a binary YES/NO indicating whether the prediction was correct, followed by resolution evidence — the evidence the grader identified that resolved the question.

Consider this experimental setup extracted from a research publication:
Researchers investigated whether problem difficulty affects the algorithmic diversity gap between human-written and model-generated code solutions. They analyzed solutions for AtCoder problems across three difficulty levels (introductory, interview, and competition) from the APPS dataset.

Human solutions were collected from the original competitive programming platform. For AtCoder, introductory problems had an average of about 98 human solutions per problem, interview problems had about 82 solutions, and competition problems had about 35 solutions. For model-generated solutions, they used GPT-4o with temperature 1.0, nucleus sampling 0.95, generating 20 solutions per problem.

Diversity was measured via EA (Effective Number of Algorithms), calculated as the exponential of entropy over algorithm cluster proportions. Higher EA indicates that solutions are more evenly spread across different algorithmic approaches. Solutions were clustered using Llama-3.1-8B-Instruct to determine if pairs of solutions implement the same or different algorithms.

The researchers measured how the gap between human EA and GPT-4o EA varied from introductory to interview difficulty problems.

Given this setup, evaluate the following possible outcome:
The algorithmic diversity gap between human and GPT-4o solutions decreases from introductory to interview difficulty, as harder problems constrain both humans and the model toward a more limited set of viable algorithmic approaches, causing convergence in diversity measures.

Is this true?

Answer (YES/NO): NO